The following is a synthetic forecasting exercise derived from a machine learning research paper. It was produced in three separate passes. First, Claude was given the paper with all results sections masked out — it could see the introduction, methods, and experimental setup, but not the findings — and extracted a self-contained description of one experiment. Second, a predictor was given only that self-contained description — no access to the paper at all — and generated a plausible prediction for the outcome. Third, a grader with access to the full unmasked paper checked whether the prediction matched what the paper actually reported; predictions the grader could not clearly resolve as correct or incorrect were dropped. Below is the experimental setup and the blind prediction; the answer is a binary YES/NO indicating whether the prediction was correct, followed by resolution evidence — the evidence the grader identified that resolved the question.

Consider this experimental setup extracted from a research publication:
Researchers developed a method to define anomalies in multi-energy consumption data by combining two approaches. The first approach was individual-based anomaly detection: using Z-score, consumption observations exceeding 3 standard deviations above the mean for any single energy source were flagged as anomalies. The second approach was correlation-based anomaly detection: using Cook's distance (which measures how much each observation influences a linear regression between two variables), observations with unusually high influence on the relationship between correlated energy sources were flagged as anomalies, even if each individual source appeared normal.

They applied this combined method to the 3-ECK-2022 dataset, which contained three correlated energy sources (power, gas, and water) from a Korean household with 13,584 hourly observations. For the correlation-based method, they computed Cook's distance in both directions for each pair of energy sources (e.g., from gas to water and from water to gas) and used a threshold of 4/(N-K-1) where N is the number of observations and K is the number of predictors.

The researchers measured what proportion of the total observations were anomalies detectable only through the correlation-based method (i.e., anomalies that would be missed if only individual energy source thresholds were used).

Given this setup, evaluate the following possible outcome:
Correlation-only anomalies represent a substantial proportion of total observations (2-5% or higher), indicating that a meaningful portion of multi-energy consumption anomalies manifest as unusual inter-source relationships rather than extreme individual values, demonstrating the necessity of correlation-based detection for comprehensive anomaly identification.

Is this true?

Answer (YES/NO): YES